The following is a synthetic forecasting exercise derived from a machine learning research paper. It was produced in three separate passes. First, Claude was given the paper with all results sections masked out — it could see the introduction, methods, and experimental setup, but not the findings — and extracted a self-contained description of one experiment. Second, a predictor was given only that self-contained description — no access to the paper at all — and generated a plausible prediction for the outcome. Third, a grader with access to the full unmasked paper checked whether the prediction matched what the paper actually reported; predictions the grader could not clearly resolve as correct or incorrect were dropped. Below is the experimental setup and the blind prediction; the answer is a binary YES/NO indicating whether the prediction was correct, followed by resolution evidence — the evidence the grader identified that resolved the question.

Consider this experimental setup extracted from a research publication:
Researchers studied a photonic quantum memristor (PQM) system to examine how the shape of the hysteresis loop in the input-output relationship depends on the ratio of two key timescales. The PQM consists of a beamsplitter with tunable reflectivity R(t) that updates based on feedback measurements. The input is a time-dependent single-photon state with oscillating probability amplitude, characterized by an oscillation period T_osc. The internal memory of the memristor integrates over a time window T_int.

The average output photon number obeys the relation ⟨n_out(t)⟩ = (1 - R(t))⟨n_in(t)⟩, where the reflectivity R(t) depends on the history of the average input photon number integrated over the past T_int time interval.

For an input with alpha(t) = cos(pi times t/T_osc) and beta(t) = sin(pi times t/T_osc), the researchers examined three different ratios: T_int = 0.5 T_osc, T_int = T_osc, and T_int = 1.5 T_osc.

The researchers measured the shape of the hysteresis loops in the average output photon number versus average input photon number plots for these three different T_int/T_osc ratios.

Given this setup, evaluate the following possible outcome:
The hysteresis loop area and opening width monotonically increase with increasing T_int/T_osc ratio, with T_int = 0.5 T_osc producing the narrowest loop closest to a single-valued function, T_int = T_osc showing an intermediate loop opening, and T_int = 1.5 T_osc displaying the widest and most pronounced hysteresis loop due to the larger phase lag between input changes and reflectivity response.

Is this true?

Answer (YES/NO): NO